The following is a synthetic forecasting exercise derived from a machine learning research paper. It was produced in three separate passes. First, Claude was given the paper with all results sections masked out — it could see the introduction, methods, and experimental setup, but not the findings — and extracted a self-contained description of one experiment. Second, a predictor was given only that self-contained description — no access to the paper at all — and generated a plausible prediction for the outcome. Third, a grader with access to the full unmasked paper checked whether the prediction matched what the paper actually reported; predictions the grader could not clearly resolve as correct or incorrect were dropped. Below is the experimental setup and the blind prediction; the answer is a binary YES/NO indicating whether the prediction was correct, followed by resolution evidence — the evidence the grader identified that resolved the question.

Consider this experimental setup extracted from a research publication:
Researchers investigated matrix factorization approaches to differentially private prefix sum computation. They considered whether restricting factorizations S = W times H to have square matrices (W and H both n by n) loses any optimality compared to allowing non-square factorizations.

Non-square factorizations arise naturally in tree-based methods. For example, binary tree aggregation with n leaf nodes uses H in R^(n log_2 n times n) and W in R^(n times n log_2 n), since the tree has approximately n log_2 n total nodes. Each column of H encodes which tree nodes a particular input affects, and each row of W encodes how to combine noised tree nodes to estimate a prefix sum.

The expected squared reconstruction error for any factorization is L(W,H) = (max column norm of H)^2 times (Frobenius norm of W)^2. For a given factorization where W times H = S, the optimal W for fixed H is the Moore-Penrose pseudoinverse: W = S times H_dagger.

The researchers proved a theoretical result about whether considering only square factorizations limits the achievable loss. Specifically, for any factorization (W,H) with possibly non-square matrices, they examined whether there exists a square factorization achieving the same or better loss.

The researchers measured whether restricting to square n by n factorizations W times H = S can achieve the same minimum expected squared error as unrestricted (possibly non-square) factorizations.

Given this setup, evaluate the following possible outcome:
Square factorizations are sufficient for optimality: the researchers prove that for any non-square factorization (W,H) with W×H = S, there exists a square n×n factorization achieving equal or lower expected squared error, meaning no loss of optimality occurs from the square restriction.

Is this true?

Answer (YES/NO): YES